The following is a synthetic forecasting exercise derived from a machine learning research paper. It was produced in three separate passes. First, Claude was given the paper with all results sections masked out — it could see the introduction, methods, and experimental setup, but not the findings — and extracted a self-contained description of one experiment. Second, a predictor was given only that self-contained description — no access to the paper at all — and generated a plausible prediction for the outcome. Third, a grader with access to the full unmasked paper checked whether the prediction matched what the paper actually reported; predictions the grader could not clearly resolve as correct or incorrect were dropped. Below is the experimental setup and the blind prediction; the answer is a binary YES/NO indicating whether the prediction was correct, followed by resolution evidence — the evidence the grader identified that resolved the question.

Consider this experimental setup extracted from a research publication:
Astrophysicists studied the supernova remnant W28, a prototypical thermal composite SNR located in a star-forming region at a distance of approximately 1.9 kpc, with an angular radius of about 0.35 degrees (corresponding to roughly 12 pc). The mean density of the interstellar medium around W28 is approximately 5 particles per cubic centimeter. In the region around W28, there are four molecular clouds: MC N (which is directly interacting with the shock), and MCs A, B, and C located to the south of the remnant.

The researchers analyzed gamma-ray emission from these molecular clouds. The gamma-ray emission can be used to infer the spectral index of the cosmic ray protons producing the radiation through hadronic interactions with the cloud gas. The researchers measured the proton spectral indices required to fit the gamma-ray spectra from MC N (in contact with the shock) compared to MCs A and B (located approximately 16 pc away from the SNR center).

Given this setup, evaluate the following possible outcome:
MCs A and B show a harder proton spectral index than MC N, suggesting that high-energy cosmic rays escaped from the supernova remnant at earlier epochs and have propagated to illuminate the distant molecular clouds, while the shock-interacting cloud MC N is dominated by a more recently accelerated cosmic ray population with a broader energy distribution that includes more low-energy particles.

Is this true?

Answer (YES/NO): YES